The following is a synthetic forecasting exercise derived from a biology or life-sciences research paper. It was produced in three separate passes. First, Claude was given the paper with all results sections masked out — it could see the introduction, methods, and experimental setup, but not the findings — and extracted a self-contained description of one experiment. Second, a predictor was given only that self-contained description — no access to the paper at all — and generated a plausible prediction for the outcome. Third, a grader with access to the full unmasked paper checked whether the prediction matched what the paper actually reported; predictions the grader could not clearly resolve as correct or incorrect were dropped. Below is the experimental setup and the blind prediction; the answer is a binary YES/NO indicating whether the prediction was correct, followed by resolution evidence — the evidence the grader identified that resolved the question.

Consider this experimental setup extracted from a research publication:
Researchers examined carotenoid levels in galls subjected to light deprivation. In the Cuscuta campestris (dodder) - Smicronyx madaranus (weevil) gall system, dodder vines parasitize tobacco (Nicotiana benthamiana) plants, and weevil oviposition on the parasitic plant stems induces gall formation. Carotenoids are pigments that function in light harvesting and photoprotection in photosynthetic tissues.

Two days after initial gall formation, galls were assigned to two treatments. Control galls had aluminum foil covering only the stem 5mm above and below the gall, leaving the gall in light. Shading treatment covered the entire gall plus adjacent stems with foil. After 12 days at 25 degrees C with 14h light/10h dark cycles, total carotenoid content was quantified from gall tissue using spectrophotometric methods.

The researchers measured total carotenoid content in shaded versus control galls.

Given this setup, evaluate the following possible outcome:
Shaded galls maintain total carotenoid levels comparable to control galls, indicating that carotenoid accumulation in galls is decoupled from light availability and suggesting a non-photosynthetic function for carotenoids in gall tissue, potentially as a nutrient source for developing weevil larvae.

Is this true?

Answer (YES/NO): YES